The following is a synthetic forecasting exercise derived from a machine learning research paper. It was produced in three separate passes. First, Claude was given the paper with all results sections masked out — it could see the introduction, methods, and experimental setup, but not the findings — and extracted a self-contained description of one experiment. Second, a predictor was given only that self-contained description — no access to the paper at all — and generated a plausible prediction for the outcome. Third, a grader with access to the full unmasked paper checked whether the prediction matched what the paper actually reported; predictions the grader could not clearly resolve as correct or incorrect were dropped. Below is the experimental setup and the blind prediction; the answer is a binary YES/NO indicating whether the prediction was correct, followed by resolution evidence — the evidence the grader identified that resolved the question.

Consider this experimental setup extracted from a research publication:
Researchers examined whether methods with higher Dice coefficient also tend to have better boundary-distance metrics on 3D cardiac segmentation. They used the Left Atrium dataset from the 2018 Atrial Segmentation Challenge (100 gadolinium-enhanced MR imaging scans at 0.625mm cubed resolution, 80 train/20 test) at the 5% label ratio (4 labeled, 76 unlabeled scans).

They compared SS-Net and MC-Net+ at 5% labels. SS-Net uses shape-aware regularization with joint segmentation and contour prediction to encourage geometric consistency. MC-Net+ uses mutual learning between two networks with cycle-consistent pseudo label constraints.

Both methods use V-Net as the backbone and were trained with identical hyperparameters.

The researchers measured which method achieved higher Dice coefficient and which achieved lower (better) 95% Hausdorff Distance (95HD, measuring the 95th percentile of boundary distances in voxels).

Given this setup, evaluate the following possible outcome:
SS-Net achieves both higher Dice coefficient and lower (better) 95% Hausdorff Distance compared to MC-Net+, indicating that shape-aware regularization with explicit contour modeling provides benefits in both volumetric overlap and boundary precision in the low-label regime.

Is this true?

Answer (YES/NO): NO